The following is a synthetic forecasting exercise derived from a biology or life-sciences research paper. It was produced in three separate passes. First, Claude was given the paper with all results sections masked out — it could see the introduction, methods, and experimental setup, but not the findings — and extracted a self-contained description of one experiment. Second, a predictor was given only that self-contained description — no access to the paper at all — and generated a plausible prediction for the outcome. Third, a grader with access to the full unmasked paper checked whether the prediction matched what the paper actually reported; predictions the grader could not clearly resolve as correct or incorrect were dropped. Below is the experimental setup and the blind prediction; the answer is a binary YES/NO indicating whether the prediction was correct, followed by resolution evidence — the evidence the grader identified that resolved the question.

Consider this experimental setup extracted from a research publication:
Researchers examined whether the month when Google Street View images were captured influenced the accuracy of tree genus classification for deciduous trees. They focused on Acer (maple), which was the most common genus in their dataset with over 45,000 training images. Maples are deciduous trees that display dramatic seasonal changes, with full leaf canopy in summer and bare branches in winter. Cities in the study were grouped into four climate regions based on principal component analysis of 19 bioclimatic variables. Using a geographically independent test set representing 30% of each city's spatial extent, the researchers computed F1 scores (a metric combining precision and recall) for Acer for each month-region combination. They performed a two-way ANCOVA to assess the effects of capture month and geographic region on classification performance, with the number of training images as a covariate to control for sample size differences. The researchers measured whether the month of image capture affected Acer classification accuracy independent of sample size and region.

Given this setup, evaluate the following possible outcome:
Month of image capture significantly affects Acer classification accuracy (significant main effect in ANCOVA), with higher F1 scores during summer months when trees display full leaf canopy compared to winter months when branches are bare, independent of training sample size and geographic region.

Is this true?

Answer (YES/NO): YES